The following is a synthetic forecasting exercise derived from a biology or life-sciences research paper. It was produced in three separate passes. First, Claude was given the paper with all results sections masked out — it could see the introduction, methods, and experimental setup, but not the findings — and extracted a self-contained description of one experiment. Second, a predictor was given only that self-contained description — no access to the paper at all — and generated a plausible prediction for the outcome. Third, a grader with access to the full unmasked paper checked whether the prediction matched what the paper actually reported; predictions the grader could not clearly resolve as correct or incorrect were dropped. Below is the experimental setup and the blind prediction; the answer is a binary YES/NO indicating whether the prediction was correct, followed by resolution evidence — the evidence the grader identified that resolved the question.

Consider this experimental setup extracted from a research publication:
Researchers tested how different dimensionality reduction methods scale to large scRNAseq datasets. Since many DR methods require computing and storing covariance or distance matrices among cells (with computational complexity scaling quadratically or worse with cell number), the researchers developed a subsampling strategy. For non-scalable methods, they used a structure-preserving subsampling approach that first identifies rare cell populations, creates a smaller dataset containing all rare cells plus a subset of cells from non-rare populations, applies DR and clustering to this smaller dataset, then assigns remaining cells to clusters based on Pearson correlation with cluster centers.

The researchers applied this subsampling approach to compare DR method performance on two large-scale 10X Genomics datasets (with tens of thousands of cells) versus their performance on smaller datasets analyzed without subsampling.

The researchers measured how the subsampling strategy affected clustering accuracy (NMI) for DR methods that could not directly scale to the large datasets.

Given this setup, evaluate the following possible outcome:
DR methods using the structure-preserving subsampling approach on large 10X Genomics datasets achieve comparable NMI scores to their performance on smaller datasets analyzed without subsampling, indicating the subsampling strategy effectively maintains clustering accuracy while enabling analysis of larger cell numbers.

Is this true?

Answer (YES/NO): NO